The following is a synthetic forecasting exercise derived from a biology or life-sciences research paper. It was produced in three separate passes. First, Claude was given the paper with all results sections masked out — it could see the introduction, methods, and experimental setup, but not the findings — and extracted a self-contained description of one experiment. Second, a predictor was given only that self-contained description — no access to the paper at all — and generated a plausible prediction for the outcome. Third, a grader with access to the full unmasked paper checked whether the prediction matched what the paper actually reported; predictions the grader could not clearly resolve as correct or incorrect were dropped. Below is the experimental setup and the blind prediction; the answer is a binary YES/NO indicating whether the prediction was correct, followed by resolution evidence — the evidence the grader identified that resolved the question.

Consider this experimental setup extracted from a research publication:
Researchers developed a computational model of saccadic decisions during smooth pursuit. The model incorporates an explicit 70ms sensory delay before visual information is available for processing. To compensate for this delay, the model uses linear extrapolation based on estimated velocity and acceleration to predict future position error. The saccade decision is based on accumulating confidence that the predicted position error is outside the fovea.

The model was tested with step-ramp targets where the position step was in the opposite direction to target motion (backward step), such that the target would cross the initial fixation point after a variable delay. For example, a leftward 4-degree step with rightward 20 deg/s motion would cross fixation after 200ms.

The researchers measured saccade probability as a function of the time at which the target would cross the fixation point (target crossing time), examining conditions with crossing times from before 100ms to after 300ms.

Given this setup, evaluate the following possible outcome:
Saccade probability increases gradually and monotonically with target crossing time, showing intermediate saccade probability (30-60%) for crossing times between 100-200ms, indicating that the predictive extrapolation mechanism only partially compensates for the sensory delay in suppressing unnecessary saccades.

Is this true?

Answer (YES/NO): NO